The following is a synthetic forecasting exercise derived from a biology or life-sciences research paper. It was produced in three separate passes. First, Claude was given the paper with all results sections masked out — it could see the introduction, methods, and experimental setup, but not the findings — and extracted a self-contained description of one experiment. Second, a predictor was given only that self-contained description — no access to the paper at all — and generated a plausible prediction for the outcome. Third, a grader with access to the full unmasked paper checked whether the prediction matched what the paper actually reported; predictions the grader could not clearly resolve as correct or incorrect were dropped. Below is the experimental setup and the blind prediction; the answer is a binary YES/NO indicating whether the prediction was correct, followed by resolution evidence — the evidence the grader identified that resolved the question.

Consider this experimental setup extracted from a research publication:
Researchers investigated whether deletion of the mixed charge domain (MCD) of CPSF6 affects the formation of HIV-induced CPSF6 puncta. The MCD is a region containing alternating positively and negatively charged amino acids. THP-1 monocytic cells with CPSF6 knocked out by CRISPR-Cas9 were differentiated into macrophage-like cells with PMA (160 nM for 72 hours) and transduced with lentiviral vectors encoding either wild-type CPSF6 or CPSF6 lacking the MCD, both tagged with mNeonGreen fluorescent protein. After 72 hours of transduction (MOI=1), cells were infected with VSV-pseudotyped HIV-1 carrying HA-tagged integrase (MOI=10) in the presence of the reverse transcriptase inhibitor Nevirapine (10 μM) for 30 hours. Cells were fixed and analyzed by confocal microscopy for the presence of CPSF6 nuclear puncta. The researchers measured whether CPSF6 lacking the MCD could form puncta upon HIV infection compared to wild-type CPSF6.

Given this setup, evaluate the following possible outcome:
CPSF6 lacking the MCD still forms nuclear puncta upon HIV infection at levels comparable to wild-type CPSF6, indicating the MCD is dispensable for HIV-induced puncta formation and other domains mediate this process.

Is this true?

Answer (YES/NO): YES